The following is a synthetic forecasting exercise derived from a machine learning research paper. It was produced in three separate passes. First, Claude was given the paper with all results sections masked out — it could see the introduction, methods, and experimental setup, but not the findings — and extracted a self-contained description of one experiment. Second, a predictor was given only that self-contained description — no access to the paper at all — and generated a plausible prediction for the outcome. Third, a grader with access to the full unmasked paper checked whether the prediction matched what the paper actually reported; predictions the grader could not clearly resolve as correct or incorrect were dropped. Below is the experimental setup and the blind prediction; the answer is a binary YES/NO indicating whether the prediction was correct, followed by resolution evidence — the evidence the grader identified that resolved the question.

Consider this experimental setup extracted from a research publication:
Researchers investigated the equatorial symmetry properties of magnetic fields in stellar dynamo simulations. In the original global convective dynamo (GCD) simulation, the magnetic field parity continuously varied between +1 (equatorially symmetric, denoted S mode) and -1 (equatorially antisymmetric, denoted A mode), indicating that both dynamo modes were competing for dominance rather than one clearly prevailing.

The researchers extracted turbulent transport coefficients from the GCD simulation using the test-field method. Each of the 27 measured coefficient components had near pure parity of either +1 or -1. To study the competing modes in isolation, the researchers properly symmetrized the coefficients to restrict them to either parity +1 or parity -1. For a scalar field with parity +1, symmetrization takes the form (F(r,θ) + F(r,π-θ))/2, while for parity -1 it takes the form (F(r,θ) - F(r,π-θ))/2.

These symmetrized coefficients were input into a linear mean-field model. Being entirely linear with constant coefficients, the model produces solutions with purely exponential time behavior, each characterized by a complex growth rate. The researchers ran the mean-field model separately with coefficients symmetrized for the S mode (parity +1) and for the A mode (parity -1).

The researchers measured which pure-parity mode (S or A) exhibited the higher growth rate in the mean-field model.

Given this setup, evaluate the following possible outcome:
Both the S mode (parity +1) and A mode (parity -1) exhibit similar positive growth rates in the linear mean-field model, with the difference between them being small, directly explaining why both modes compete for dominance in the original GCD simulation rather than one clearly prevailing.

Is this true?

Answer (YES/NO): YES